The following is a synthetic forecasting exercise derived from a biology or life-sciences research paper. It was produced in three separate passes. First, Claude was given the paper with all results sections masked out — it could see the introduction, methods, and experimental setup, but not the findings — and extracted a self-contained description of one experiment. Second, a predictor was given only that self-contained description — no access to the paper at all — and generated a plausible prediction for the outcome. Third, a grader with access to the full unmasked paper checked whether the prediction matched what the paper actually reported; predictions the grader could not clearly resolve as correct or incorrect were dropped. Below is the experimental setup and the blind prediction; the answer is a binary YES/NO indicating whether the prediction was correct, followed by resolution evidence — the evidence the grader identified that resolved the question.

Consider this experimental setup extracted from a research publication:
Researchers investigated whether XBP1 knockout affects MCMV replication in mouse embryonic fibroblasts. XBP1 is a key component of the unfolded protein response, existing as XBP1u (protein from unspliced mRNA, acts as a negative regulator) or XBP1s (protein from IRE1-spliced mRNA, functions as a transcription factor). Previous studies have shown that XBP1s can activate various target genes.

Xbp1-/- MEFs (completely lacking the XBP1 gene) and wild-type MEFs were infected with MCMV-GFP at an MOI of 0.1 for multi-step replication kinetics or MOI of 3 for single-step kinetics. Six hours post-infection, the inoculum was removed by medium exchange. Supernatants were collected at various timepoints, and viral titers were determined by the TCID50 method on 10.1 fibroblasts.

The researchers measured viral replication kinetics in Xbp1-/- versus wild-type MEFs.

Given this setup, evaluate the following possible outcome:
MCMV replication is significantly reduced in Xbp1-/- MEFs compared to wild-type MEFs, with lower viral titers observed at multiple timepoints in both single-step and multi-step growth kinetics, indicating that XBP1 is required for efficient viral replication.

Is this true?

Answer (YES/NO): NO